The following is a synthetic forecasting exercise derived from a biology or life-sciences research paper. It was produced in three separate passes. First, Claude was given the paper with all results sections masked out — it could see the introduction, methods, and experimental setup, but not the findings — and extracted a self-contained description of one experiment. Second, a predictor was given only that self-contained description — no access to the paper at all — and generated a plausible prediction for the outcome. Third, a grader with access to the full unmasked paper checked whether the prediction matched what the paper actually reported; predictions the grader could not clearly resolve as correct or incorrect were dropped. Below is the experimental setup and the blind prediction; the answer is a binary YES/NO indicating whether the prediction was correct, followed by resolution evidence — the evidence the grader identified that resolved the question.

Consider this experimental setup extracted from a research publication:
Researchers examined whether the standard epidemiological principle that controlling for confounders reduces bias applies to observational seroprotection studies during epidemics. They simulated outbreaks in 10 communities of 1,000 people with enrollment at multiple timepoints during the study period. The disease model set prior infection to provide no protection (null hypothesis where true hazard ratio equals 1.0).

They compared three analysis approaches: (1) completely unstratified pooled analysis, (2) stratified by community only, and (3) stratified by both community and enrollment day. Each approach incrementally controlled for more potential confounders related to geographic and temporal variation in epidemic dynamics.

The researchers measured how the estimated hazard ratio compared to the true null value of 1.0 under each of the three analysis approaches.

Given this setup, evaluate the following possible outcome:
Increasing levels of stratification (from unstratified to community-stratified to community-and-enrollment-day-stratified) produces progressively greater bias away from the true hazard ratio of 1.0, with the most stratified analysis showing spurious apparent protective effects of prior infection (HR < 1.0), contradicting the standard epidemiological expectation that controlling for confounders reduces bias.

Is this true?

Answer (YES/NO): NO